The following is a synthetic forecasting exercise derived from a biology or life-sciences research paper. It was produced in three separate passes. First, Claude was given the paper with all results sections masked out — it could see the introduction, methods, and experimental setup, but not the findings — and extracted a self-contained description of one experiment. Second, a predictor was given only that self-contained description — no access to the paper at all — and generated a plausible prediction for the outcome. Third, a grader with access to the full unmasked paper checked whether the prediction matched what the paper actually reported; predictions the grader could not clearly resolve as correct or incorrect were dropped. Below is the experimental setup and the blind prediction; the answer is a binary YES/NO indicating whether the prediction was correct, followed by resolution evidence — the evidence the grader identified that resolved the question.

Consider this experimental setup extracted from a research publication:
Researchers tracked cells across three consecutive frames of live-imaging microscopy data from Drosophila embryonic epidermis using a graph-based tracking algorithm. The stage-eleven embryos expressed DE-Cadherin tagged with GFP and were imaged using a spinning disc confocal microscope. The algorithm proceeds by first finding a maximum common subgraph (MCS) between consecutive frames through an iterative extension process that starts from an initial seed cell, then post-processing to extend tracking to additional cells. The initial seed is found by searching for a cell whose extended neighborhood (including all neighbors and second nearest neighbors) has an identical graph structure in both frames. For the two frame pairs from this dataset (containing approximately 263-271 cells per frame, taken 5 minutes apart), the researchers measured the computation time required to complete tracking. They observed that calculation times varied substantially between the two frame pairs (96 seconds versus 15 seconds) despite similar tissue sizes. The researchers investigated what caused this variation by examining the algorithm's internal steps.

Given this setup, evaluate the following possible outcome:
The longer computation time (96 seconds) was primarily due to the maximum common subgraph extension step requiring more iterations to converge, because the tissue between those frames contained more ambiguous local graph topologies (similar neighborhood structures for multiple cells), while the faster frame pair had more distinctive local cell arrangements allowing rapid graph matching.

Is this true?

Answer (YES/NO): NO